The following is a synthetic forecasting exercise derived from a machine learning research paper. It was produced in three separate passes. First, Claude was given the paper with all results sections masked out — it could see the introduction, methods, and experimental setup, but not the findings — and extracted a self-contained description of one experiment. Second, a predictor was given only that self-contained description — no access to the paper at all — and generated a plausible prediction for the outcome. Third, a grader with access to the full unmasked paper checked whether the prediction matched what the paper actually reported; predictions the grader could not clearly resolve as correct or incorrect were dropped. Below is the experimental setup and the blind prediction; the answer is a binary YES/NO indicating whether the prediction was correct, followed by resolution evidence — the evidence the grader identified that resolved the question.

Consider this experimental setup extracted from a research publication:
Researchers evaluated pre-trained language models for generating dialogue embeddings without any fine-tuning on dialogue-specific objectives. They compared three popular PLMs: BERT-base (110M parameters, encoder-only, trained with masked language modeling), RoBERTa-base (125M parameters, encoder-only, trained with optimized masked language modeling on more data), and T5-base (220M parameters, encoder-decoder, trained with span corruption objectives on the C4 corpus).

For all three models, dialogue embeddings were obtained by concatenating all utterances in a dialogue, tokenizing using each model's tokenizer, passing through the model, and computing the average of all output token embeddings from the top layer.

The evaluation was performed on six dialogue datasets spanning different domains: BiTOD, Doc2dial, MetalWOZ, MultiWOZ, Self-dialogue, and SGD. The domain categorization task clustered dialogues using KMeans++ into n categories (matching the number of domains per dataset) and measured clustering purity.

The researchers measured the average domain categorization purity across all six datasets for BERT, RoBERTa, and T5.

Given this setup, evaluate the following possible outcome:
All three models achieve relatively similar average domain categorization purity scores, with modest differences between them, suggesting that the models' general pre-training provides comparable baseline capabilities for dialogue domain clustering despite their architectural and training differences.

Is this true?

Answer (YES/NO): NO